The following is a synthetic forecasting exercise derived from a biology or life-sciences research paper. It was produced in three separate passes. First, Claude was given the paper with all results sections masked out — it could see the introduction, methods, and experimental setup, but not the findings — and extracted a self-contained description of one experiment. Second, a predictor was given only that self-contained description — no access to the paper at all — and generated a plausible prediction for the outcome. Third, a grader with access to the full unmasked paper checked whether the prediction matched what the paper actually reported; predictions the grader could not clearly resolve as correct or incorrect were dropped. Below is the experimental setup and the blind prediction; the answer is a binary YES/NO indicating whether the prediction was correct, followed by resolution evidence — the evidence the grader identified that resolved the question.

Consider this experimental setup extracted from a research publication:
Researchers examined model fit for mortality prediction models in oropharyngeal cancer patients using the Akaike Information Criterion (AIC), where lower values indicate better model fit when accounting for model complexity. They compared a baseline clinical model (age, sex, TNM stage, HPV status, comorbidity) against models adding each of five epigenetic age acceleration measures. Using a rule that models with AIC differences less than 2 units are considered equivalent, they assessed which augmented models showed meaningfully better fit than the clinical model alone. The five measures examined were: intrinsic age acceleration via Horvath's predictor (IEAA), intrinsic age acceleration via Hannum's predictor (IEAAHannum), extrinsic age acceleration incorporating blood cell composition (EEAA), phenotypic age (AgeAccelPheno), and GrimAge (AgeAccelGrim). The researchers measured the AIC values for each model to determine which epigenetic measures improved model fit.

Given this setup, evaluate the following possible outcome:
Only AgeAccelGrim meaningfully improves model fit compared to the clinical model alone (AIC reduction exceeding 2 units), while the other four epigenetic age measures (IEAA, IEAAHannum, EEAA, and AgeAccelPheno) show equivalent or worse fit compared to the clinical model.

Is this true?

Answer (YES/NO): NO